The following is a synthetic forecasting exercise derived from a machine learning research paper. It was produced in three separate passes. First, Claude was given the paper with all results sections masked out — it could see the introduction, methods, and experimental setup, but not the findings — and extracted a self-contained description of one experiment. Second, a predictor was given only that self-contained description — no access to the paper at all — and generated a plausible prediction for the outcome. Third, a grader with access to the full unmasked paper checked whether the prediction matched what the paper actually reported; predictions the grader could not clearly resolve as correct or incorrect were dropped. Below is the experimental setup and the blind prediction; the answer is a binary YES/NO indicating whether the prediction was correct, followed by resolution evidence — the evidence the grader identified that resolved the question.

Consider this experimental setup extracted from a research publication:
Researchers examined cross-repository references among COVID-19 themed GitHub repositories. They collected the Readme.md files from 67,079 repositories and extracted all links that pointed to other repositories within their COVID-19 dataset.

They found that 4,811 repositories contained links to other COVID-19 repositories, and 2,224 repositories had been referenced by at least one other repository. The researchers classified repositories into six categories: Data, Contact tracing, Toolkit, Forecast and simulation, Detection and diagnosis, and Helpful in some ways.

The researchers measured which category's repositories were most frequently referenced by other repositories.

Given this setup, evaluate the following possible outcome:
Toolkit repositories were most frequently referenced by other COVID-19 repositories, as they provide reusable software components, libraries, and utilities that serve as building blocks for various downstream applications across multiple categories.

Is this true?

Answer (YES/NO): NO